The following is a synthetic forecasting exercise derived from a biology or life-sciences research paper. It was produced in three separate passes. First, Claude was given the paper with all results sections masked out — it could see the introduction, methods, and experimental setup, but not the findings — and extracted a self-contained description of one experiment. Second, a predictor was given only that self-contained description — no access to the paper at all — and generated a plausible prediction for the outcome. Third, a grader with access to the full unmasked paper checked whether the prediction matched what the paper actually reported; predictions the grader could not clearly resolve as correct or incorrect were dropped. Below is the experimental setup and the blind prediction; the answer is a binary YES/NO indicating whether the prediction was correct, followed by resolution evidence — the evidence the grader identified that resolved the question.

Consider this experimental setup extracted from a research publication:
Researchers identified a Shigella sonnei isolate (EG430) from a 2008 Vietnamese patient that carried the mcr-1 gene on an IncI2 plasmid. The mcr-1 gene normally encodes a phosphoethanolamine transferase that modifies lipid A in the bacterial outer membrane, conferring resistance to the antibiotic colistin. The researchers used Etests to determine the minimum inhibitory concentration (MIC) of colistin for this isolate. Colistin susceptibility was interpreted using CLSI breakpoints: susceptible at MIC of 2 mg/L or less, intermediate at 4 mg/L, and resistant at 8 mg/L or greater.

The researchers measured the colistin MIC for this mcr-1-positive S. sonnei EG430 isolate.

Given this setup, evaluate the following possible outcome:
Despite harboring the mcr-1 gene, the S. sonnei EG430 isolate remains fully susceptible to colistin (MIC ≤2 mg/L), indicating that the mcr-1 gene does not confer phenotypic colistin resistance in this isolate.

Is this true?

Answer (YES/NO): YES